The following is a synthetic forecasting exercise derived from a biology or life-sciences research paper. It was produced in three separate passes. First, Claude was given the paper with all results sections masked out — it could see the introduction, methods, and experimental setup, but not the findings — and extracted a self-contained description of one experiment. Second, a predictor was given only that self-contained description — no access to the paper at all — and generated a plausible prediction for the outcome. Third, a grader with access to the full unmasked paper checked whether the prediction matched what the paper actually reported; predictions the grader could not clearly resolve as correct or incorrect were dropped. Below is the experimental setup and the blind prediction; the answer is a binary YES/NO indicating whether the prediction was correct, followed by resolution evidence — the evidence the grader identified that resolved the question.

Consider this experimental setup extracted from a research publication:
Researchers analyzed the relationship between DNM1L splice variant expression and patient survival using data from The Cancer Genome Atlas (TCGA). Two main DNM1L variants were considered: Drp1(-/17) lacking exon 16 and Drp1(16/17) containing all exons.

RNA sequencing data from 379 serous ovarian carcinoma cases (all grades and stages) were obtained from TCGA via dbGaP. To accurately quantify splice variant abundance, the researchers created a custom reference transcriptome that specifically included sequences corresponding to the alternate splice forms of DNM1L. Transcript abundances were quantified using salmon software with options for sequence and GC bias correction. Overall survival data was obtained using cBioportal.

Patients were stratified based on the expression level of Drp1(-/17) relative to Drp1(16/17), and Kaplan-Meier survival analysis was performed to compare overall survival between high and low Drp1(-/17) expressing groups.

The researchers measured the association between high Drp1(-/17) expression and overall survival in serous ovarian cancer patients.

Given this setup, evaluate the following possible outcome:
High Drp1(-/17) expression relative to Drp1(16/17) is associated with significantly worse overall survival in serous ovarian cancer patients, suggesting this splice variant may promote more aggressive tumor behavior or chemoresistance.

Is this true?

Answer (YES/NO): YES